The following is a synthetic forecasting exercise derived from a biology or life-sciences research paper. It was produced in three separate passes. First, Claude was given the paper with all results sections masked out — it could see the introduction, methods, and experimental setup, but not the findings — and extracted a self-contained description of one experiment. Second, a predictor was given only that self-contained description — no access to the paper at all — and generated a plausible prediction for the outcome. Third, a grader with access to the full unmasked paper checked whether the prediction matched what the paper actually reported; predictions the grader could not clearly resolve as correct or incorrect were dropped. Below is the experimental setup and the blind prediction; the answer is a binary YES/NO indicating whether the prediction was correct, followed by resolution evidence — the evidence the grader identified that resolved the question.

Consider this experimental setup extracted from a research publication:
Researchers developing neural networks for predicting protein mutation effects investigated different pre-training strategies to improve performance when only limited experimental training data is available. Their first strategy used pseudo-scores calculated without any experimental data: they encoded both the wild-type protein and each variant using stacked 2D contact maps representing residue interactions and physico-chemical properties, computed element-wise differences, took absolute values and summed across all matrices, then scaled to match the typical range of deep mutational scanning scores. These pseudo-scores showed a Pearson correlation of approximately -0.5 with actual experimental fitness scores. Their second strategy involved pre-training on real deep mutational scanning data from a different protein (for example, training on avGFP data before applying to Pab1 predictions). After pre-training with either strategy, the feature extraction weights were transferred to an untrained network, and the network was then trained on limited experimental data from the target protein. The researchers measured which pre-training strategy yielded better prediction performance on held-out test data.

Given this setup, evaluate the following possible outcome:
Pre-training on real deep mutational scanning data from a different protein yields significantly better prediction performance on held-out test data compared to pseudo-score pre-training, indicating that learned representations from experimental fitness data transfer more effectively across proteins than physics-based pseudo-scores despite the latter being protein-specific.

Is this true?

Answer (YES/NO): NO